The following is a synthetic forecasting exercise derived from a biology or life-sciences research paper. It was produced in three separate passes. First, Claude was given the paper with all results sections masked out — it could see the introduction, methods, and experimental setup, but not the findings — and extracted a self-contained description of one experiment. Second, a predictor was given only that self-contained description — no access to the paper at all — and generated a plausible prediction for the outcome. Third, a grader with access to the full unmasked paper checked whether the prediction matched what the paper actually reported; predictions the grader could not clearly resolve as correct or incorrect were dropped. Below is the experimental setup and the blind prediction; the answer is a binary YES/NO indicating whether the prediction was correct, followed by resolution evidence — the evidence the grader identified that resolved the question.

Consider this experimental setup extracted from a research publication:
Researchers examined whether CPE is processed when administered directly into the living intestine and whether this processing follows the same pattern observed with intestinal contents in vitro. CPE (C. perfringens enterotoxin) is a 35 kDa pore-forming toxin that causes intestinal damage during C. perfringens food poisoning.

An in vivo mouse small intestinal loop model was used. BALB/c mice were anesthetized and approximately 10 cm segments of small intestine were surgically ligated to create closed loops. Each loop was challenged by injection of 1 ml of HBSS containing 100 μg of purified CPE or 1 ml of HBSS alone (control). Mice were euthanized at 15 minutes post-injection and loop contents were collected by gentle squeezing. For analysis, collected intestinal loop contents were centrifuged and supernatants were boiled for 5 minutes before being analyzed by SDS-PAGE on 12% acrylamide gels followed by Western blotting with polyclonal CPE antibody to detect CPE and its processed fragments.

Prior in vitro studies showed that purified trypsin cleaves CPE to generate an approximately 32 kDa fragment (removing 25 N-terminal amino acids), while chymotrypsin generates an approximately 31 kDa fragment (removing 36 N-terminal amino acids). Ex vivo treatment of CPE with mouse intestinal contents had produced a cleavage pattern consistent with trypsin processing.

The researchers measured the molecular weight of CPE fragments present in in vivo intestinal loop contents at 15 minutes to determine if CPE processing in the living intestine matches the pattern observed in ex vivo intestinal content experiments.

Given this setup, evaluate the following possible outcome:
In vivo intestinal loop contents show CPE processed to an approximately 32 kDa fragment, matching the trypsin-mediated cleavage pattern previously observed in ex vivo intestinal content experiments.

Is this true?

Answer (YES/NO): YES